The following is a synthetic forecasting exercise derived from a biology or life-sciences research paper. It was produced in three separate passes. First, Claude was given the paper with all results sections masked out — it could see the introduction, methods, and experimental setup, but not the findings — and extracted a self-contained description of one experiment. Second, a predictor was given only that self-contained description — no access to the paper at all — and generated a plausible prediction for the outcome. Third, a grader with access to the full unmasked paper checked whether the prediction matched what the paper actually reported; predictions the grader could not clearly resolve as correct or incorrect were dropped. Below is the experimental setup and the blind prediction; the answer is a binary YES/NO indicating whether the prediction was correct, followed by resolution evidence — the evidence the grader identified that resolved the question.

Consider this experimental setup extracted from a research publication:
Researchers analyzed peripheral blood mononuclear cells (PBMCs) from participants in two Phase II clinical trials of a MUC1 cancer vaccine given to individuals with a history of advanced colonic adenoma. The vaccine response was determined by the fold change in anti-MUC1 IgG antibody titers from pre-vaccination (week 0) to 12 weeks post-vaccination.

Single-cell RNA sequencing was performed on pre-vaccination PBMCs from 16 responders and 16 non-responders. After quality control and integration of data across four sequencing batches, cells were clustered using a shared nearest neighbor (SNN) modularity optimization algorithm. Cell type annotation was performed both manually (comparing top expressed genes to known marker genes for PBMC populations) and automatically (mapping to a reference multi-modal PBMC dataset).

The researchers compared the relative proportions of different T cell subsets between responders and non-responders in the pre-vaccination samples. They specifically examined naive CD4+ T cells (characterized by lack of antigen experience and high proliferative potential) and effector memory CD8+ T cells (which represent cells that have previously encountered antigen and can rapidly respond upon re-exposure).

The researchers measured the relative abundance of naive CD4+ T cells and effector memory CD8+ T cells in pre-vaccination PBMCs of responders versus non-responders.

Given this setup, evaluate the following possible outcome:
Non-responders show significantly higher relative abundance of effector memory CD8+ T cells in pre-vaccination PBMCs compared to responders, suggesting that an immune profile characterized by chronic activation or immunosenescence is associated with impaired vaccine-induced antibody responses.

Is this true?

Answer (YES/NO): YES